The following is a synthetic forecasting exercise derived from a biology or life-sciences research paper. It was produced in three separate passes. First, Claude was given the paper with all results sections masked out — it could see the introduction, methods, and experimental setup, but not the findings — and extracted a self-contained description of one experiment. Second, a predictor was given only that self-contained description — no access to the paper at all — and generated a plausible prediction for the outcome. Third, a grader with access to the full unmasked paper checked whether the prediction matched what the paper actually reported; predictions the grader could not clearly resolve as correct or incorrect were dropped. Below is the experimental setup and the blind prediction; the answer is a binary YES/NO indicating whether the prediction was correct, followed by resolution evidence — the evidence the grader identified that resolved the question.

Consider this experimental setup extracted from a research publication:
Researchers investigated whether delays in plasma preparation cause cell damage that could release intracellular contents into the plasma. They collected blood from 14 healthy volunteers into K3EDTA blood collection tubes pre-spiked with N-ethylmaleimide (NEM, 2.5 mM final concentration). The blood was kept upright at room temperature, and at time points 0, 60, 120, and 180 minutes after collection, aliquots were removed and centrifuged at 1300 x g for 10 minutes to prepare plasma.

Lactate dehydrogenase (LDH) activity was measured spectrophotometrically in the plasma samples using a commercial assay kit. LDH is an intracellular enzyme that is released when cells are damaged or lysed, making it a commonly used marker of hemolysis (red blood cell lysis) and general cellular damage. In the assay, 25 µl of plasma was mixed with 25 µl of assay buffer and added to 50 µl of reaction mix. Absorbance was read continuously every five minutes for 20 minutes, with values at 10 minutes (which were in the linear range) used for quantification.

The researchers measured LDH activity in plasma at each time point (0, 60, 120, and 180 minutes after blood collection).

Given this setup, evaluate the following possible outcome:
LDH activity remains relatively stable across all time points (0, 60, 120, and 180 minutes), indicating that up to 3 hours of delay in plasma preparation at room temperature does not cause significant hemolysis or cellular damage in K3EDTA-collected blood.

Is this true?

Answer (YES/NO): NO